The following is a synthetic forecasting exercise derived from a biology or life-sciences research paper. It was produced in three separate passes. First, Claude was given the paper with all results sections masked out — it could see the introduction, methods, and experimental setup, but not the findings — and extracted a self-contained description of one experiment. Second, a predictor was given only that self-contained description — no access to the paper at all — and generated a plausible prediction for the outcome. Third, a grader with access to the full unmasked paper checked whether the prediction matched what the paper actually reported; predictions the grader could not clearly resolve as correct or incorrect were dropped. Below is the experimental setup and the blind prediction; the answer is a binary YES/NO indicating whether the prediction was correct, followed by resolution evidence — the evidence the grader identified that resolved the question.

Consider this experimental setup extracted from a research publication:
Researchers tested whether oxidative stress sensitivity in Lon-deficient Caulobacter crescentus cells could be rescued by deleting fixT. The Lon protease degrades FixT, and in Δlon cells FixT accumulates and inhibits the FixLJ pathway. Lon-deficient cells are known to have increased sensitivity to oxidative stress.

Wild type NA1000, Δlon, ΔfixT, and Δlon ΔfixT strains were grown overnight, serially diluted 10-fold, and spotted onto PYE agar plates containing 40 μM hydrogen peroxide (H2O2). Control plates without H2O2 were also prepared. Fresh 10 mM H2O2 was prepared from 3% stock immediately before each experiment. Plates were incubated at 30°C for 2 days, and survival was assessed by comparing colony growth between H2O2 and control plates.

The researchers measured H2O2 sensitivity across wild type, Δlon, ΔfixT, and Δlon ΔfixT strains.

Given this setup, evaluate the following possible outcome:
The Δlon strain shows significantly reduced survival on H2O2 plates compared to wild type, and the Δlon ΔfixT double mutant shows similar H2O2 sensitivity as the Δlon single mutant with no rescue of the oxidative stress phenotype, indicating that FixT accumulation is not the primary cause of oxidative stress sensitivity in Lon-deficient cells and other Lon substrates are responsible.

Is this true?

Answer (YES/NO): YES